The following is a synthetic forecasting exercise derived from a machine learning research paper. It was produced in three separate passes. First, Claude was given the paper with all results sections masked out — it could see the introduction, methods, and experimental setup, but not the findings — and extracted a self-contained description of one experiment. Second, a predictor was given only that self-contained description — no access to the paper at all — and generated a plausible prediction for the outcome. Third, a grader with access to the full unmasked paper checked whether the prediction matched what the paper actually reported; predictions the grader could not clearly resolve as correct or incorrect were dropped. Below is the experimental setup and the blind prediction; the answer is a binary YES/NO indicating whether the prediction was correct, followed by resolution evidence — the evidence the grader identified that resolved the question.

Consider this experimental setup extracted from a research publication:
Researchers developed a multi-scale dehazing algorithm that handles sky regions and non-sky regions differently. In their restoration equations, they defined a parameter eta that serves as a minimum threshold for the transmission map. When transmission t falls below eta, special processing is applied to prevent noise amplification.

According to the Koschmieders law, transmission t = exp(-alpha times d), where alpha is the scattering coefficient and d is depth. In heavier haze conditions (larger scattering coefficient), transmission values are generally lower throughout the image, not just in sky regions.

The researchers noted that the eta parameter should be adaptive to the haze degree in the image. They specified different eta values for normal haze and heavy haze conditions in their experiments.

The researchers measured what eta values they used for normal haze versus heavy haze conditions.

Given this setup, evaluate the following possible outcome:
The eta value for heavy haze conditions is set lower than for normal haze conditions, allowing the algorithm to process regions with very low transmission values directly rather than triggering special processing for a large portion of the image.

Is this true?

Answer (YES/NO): YES